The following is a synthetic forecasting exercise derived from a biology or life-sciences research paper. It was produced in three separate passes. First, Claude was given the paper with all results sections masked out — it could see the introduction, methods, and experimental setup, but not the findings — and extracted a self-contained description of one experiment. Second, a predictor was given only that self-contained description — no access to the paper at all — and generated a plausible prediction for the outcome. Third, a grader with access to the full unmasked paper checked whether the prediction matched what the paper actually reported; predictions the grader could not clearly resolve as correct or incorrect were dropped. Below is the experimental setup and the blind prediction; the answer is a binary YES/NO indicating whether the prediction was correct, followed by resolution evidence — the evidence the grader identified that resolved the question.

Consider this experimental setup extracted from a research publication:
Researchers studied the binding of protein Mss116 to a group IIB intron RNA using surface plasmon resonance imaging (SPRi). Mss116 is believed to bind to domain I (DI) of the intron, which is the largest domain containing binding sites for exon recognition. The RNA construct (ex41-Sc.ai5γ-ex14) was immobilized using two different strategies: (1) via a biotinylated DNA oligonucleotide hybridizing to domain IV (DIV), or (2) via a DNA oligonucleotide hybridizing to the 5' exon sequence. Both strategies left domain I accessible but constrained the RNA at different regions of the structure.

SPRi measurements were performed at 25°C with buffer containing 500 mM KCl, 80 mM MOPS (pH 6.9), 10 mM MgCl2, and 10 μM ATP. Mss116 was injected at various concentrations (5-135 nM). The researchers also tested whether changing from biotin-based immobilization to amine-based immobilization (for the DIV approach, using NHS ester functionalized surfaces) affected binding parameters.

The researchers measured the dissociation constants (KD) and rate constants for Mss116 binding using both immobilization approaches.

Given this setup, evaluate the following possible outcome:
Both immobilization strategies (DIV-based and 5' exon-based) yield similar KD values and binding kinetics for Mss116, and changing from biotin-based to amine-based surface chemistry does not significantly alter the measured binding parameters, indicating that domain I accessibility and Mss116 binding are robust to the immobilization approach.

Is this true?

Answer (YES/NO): YES